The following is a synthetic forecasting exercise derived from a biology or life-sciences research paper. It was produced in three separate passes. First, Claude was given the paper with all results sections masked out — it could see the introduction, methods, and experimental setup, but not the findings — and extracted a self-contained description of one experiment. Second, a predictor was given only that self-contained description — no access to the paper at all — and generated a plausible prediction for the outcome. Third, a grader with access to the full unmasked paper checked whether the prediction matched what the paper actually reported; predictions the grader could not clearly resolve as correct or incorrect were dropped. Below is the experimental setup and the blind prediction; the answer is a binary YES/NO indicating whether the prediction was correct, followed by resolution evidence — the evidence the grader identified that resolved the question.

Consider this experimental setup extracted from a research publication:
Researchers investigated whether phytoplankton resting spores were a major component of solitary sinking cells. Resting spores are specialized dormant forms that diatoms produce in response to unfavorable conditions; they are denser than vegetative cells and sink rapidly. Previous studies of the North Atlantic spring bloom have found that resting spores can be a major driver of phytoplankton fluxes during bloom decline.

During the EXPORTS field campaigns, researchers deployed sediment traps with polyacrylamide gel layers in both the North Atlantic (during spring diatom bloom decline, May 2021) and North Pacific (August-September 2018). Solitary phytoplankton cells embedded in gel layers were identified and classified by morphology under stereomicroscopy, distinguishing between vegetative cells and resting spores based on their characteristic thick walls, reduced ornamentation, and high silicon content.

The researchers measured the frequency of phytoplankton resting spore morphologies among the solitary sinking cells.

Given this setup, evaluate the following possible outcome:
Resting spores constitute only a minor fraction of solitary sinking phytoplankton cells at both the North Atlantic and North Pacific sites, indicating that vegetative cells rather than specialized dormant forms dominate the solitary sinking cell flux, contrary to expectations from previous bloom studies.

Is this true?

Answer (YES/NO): YES